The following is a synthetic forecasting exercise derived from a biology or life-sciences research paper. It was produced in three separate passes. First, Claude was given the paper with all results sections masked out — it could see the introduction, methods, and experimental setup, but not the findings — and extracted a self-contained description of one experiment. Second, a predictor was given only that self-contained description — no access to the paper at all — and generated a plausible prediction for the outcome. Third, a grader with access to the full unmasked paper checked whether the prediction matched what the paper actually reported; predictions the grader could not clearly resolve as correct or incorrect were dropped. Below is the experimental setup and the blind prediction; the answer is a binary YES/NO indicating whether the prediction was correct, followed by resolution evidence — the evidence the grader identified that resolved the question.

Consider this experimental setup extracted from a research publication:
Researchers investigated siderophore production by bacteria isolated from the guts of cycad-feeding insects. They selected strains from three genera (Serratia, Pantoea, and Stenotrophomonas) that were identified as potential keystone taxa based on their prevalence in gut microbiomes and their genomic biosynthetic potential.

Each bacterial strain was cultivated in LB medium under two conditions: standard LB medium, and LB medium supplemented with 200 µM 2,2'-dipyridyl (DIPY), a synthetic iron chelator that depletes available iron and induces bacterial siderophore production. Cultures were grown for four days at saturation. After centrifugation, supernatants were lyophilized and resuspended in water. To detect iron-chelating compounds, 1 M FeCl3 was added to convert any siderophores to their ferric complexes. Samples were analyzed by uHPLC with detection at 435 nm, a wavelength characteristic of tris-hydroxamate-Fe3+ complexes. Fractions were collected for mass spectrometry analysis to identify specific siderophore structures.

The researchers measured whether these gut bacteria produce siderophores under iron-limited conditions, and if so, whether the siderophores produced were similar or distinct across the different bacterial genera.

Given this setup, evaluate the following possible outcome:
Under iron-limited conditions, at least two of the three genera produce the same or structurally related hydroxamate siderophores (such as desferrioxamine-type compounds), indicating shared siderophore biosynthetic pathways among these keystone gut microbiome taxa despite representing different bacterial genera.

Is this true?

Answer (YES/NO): NO